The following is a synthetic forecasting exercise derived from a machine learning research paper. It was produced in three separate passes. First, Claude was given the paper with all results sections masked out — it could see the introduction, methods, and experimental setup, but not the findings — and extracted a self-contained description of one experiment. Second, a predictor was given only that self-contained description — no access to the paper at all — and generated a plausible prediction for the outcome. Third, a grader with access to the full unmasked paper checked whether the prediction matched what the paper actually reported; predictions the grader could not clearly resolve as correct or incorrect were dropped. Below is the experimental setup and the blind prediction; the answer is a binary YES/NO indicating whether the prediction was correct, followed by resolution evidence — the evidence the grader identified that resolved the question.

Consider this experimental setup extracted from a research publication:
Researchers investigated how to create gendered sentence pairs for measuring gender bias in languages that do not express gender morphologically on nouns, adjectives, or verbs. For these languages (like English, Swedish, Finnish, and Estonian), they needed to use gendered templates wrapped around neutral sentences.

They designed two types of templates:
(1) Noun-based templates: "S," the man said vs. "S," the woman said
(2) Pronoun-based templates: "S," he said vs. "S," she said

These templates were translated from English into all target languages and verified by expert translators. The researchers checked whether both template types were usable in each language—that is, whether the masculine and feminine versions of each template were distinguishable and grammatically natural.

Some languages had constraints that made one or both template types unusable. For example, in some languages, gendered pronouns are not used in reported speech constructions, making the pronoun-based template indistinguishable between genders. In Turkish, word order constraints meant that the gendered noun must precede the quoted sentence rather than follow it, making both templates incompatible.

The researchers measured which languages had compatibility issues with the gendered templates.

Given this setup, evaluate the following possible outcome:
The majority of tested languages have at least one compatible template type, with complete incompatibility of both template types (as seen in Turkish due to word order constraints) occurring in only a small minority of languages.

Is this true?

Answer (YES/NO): YES